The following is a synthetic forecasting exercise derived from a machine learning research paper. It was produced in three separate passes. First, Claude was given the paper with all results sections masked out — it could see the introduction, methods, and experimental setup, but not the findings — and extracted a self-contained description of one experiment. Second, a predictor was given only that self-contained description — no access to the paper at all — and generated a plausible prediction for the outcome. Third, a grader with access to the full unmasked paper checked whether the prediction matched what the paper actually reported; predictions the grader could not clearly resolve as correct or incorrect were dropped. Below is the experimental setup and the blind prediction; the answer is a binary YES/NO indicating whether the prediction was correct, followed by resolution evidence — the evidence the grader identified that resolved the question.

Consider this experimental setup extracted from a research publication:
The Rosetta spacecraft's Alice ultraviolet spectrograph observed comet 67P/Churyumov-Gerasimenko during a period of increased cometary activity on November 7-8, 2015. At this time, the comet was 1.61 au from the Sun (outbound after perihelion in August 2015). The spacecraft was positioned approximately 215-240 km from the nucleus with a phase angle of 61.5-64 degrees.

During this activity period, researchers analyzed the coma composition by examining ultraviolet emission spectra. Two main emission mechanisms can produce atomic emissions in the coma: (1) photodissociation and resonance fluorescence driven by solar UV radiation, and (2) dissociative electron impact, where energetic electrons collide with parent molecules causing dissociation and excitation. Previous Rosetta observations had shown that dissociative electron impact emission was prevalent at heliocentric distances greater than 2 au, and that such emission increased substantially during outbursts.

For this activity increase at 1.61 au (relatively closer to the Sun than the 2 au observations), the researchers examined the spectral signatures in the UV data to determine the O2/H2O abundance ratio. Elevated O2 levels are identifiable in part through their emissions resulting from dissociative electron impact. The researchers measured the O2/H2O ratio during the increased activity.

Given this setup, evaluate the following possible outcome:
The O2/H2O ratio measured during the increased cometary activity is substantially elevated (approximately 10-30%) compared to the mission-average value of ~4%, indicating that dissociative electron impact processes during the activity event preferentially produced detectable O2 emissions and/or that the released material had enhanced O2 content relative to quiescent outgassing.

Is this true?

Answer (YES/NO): YES